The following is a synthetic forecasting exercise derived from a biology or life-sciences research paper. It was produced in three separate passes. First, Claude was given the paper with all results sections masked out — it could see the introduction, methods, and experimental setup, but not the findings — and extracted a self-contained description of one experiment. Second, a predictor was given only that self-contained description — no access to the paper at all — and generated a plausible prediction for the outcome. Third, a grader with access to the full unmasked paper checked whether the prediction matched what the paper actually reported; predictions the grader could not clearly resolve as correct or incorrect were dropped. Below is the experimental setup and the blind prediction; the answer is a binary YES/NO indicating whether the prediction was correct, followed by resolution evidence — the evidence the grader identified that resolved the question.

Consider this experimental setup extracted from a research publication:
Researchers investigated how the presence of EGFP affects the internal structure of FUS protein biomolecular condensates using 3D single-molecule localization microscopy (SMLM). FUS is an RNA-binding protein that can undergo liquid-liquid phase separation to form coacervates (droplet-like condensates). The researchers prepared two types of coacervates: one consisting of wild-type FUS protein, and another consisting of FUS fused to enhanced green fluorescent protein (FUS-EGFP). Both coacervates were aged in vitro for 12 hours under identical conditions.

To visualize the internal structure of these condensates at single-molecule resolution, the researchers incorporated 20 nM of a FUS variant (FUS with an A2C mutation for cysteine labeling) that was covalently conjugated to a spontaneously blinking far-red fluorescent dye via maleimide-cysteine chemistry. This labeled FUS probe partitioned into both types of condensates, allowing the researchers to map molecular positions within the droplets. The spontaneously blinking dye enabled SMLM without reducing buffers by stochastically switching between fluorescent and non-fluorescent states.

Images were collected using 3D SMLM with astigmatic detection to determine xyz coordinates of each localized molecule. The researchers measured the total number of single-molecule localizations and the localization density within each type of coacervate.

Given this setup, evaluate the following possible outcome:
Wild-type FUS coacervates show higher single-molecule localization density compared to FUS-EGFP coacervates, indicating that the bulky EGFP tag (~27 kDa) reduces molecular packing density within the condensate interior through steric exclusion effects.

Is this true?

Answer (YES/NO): NO